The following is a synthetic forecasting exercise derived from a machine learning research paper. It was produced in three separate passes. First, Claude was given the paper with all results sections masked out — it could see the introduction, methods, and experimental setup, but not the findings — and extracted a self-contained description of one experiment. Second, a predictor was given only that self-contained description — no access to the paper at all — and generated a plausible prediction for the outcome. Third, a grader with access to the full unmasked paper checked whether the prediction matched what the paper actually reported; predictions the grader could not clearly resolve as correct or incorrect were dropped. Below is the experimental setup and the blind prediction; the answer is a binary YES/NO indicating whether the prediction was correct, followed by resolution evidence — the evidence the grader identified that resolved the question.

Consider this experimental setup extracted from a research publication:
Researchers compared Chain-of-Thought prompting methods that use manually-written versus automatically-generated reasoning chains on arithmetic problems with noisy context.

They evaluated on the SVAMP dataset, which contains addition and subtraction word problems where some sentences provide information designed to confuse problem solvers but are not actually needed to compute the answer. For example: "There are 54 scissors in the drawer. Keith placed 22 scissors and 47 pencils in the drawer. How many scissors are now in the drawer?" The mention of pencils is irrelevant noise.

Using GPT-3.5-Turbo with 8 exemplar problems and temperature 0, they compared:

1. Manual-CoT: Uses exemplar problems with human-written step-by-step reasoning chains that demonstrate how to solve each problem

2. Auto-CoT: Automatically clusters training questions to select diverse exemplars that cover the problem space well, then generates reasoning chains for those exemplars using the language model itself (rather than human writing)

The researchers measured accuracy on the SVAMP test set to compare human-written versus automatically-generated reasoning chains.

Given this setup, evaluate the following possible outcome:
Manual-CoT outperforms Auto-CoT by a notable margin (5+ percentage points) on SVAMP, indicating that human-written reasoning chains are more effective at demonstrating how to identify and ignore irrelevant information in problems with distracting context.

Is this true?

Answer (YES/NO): NO